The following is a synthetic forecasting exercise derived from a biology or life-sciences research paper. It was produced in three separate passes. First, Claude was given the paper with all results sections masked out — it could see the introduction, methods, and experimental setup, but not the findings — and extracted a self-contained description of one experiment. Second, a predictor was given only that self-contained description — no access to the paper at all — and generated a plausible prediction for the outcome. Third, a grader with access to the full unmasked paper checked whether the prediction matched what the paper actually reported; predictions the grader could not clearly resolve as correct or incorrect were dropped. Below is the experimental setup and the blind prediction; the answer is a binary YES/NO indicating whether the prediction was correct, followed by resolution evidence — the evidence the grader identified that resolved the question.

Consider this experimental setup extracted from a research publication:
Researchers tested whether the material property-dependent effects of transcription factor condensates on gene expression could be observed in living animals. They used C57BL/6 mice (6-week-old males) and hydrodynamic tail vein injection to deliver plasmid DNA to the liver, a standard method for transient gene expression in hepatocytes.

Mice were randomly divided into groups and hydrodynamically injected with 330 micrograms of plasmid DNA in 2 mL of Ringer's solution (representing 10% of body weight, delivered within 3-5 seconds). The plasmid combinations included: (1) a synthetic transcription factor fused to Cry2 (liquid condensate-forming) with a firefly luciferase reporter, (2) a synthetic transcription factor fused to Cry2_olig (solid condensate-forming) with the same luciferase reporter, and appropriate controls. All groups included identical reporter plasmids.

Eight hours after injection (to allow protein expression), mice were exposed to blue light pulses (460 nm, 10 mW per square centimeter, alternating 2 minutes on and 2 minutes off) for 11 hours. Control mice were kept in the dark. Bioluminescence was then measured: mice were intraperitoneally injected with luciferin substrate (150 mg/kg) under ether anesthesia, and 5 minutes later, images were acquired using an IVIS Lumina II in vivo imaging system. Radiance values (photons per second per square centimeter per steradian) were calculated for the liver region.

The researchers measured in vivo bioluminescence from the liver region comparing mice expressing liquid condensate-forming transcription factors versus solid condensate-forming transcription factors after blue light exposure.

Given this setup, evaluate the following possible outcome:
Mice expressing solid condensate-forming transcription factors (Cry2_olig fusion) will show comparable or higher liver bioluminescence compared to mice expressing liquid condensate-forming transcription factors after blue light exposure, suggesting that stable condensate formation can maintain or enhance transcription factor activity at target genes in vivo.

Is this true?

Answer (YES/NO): NO